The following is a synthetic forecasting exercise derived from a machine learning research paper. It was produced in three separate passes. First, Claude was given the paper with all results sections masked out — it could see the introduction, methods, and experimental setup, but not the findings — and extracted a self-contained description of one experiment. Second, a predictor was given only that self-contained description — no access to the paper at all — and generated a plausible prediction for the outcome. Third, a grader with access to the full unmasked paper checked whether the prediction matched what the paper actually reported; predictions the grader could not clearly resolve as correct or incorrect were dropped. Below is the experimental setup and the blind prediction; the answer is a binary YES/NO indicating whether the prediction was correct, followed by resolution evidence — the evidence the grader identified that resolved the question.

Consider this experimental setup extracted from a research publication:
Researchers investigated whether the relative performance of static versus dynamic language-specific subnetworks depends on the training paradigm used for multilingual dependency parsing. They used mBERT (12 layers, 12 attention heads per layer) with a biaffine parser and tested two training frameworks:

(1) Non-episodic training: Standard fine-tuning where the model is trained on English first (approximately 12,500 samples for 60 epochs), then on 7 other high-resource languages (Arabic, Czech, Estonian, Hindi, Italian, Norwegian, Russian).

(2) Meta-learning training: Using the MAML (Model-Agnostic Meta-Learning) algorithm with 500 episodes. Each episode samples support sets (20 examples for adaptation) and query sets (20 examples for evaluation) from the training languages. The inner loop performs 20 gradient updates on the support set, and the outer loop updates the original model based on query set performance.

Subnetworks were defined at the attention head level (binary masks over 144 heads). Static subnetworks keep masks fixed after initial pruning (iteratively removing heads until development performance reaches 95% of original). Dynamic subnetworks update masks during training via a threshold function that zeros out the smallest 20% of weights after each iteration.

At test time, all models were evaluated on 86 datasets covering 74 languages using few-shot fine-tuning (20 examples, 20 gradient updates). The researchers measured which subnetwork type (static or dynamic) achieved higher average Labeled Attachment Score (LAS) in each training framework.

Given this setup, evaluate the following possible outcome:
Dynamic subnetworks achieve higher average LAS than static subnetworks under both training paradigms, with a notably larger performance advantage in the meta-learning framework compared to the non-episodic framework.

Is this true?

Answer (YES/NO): NO